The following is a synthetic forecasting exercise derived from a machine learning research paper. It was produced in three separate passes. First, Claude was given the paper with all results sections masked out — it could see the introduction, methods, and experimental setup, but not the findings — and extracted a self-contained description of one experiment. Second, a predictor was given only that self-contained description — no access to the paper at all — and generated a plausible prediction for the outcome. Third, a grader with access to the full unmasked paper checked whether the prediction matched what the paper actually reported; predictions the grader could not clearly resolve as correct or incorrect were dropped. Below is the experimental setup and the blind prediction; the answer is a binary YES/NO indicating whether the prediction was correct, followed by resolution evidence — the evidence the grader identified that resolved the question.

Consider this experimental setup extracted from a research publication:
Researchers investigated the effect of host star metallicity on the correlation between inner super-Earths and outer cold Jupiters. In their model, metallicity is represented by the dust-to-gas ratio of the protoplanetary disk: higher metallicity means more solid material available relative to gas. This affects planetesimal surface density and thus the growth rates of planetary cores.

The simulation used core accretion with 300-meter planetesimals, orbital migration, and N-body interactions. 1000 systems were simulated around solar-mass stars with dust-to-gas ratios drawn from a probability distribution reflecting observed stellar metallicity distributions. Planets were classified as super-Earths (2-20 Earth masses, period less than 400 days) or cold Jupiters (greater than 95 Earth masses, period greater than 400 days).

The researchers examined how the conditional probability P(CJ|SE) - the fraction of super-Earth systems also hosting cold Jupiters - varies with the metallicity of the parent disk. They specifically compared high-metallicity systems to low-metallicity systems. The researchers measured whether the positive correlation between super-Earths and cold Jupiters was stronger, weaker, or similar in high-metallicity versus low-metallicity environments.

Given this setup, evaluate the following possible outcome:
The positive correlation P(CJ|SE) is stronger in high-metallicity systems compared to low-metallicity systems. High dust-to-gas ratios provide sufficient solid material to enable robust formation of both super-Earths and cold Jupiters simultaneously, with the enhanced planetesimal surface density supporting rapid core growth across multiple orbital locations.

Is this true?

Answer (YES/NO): NO